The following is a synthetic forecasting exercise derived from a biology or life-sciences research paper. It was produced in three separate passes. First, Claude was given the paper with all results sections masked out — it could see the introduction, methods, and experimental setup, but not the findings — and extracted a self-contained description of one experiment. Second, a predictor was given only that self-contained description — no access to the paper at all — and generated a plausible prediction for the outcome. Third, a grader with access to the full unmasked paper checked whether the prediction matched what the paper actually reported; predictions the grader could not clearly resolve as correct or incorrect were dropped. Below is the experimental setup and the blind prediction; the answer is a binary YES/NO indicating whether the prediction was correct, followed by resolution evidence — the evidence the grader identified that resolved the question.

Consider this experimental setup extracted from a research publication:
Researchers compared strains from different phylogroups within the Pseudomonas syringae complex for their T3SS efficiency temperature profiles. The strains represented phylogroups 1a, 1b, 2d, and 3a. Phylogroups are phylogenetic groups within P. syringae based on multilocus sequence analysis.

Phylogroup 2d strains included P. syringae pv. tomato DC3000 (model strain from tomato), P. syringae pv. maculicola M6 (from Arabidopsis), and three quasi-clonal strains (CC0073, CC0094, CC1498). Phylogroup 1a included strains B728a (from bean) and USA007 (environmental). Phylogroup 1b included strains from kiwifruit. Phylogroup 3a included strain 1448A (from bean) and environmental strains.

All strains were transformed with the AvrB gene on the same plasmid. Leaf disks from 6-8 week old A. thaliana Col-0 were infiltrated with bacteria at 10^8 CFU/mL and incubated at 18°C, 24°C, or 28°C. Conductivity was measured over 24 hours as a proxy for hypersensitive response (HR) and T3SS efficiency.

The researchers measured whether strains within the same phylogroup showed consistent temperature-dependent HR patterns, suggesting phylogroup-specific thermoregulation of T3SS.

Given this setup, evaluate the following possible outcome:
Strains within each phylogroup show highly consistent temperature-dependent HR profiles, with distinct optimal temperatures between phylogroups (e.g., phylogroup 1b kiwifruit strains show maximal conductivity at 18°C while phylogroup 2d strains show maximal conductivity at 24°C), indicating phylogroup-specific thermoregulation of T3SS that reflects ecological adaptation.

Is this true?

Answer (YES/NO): NO